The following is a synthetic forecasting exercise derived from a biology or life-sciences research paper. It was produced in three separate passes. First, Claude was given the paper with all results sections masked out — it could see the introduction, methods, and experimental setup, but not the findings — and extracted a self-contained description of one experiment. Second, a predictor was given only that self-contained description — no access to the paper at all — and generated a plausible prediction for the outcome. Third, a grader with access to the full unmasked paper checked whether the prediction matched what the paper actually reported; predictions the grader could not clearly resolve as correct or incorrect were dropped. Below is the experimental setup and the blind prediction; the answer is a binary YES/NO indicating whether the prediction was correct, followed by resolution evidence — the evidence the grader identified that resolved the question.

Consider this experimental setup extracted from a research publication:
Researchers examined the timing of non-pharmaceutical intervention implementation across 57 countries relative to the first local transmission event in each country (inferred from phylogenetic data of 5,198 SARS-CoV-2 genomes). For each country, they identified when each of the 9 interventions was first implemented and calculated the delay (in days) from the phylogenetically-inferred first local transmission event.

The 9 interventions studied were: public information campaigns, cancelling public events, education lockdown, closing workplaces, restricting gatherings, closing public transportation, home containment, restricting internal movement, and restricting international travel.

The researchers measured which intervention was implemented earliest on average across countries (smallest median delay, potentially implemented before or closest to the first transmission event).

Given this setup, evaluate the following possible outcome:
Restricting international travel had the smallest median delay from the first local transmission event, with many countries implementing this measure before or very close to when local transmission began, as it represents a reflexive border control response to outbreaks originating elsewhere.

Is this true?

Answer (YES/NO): NO